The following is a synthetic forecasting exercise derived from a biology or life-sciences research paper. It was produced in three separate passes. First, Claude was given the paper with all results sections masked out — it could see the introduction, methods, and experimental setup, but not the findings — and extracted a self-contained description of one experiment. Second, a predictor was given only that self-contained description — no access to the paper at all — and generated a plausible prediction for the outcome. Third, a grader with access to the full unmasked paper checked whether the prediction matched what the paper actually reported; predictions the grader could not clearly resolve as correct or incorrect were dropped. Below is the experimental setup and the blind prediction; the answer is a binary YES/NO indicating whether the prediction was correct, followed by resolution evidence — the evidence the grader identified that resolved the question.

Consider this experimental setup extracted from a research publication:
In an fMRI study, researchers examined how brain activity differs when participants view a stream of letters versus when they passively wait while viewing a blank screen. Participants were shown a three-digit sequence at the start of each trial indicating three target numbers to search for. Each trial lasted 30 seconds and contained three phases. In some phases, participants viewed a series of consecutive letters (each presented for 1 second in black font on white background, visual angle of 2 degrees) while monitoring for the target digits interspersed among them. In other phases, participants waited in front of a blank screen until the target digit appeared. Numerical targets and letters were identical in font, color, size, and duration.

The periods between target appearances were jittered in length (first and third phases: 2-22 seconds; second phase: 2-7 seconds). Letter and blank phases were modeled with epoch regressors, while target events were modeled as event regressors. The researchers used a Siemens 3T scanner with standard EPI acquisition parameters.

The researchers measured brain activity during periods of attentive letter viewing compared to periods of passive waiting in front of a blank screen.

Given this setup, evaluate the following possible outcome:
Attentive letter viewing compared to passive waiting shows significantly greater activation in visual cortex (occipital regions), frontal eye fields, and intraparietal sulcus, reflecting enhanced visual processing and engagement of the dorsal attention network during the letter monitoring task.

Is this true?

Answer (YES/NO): NO